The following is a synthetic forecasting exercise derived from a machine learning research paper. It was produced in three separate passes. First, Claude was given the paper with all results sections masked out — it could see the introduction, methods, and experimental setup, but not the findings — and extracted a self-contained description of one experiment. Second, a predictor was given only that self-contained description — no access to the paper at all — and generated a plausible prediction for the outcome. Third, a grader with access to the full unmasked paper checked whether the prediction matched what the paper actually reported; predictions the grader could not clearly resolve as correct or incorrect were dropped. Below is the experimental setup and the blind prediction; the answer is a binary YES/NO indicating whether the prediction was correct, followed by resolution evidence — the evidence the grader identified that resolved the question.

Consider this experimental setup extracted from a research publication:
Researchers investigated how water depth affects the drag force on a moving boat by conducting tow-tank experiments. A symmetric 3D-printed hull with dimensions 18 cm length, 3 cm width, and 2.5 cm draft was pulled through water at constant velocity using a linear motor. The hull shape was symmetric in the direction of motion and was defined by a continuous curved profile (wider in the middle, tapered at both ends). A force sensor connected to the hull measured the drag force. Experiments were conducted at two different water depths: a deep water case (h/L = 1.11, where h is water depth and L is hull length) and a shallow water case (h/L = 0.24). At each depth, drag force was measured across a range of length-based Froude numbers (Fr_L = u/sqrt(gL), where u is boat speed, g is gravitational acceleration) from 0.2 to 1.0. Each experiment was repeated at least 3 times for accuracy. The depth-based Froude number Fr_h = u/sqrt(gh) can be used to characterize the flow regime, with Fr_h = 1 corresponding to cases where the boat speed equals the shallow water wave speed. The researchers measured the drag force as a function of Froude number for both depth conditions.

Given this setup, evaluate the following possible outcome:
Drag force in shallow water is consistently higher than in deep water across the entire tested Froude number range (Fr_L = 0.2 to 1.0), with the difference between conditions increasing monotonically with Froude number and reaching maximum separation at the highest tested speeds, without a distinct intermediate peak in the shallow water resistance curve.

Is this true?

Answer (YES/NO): NO